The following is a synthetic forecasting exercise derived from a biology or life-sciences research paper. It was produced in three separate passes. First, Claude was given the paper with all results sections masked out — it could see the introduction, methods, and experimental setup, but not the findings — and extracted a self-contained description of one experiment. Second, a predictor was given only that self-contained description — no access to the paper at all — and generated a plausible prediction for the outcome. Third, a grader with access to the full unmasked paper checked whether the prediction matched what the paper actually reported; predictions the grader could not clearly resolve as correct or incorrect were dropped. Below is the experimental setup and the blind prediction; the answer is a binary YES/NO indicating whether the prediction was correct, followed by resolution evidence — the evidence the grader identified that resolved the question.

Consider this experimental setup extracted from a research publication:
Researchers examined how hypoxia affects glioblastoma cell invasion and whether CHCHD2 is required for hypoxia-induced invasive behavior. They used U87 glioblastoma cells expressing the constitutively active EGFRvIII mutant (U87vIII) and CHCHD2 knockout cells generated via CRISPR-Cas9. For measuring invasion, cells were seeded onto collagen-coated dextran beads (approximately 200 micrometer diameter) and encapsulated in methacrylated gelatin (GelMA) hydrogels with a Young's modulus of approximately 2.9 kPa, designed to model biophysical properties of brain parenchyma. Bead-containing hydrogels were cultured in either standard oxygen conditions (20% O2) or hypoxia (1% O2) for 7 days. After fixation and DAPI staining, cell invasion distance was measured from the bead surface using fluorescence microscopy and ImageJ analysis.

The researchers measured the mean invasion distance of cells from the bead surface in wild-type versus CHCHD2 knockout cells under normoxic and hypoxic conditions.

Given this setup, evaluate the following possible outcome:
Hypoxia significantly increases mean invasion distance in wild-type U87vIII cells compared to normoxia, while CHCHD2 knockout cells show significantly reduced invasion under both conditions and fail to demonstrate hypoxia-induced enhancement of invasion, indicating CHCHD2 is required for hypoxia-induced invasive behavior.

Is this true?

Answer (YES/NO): YES